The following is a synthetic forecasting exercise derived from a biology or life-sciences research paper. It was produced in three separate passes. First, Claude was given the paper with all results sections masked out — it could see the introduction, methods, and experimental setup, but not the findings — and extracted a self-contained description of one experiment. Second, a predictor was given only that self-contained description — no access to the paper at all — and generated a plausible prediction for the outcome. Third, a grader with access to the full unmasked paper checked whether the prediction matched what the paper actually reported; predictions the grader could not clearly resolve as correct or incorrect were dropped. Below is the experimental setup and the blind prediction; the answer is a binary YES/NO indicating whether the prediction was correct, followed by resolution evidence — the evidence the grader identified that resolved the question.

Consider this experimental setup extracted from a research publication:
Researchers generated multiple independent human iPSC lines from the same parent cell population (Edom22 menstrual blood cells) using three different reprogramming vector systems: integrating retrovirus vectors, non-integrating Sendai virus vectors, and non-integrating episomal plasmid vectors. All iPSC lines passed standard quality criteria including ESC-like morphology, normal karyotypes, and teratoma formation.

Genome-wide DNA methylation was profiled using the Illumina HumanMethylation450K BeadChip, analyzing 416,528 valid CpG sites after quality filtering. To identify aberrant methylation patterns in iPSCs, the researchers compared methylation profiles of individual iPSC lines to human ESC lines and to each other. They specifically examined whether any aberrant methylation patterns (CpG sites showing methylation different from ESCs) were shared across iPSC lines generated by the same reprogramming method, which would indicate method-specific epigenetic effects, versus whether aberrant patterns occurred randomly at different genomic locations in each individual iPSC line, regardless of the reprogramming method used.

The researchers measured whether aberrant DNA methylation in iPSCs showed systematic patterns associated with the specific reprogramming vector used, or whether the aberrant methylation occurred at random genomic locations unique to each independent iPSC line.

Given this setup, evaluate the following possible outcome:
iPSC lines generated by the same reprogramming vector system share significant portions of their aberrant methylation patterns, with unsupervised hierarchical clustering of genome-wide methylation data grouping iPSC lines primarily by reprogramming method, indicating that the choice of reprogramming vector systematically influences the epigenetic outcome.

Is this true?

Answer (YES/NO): NO